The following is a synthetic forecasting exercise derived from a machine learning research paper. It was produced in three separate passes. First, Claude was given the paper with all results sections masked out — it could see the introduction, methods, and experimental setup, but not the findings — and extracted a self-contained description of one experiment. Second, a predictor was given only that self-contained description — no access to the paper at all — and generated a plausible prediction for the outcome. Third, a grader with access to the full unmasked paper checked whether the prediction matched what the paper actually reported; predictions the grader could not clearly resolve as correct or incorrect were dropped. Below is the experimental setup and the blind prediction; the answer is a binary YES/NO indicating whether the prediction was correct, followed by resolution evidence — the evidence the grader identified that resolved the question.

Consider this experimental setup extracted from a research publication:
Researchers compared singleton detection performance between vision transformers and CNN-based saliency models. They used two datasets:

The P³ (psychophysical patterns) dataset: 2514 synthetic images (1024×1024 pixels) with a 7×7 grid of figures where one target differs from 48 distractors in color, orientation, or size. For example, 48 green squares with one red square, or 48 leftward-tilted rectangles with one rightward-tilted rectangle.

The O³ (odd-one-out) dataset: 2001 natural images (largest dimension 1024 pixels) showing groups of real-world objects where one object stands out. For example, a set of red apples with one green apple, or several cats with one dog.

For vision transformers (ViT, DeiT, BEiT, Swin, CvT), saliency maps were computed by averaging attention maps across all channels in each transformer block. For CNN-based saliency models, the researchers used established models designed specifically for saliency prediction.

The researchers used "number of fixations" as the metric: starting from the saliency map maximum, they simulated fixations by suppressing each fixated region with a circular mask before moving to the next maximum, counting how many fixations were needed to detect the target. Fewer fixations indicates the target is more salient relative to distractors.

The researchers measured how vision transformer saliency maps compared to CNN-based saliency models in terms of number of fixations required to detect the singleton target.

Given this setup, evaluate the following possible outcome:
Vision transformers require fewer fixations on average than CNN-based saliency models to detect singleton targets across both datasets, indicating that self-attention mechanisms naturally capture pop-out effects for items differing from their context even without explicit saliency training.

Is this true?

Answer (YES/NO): NO